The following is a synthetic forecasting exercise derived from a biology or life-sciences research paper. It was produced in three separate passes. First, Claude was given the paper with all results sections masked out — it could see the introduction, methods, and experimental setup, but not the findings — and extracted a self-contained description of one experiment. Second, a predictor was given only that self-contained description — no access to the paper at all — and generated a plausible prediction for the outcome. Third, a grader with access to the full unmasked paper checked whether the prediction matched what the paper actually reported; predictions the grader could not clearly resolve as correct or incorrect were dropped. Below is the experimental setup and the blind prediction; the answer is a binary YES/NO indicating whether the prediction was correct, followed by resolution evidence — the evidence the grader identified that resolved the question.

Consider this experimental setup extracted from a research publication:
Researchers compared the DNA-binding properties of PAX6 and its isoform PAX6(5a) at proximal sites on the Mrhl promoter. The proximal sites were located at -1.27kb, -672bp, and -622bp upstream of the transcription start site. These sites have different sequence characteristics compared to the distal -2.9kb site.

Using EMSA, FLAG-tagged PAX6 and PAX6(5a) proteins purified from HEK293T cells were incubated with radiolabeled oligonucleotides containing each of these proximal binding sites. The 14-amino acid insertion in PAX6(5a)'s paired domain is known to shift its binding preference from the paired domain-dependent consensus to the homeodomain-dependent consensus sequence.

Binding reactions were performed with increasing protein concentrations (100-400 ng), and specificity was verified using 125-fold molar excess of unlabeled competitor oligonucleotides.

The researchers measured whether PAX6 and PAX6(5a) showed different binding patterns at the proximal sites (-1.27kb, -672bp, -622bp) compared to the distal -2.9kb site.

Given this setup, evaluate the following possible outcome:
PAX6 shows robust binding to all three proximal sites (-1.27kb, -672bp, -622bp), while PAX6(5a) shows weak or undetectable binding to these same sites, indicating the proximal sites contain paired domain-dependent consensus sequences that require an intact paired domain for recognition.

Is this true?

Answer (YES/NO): NO